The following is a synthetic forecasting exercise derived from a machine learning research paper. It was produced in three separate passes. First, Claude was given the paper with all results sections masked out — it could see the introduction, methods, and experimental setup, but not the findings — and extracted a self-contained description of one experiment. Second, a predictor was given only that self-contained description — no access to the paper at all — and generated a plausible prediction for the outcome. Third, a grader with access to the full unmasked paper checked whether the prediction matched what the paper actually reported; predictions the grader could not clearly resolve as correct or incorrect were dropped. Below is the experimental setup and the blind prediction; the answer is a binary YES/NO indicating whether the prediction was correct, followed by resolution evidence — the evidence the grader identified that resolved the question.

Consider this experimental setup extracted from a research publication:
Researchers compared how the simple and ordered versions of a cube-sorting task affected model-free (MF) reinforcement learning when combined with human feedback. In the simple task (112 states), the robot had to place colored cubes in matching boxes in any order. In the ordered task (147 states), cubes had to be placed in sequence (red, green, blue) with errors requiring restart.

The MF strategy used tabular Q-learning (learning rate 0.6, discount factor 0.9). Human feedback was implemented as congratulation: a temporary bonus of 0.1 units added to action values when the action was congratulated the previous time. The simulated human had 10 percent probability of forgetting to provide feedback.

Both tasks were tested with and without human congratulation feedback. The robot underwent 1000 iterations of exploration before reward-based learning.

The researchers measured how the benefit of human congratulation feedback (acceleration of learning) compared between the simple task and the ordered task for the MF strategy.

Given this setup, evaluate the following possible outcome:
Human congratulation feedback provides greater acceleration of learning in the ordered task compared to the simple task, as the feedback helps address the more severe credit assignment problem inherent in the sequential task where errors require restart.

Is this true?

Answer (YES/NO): NO